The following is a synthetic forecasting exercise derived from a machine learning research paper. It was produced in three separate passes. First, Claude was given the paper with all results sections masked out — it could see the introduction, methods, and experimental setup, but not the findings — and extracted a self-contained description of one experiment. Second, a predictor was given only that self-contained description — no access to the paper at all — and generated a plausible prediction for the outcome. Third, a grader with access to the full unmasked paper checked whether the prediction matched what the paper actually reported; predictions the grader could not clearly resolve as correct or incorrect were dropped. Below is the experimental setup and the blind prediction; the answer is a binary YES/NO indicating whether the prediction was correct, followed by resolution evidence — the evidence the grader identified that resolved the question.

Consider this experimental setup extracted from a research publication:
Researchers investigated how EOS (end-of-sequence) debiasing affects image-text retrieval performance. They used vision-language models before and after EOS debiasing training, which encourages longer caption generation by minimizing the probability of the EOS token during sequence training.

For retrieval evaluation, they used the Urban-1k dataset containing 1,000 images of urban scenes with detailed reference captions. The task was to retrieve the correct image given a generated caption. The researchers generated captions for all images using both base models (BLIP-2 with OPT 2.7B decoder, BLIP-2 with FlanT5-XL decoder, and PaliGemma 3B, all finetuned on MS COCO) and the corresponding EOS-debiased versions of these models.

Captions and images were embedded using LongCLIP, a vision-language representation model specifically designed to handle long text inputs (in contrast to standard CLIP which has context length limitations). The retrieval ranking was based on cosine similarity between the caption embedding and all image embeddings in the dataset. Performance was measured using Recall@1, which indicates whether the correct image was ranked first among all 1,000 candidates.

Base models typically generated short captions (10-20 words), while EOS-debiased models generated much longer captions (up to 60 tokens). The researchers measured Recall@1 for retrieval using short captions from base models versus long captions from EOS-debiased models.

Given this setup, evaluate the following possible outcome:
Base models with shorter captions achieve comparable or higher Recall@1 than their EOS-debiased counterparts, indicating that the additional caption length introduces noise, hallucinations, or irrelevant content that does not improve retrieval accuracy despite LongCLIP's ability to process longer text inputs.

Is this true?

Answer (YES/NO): NO